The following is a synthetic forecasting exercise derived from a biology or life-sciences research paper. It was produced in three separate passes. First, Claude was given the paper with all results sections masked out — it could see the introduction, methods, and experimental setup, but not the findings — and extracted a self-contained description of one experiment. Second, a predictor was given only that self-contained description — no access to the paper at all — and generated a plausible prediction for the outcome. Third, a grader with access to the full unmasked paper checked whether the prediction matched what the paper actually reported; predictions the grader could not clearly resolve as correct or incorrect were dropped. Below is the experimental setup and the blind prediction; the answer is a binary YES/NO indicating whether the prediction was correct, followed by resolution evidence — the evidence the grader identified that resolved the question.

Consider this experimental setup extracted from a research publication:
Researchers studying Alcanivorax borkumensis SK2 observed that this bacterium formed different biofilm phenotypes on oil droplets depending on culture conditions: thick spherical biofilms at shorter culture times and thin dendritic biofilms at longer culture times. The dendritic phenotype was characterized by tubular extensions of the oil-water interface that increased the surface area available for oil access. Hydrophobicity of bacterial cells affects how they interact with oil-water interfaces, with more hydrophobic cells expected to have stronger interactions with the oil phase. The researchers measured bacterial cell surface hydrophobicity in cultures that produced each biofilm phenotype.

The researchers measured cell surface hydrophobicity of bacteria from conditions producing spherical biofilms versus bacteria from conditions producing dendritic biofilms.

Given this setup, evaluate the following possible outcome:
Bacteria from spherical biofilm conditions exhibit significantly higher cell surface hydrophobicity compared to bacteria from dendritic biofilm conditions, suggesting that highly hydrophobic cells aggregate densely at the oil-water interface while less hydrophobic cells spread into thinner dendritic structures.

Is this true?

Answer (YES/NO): NO